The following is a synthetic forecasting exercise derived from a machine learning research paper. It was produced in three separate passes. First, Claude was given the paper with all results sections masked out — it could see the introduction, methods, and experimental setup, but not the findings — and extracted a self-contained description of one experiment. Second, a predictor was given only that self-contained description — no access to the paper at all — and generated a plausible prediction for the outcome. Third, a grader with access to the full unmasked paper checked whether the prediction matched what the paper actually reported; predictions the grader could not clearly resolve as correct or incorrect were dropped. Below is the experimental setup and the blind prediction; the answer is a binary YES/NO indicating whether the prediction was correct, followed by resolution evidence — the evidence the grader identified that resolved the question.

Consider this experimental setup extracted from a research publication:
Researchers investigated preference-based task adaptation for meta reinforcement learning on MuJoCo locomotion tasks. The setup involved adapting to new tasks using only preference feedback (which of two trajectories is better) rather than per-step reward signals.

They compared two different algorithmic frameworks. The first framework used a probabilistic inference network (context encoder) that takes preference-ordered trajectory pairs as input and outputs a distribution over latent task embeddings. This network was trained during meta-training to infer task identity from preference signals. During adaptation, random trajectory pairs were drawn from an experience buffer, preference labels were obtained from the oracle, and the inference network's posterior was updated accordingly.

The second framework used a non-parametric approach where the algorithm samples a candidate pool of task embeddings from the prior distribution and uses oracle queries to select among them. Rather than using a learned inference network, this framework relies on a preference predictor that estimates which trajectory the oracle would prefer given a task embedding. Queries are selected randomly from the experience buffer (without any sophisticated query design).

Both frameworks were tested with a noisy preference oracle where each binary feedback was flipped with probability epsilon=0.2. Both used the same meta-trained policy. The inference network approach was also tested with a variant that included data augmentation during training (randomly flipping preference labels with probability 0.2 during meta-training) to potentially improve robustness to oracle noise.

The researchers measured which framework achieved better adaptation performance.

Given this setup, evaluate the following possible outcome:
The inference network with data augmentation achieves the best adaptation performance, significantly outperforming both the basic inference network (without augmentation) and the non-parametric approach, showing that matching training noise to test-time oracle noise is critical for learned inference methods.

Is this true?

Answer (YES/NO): NO